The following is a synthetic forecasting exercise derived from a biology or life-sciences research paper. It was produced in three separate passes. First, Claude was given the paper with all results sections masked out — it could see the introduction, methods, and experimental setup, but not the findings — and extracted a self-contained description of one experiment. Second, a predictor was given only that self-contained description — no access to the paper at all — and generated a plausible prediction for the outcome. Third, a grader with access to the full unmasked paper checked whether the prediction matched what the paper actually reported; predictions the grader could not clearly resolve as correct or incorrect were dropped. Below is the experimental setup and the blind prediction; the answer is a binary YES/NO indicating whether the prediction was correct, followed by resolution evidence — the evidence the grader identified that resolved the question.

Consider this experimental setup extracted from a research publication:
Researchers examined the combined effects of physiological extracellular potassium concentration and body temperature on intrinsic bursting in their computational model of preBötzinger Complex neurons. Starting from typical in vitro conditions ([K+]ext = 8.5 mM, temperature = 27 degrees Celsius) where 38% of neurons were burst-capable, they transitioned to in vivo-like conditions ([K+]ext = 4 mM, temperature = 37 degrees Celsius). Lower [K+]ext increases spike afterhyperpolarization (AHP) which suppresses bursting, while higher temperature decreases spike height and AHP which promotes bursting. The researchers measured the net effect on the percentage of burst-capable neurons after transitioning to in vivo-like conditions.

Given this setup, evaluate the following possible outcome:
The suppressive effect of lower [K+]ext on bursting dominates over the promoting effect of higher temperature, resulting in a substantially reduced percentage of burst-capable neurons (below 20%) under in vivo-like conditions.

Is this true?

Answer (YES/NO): NO